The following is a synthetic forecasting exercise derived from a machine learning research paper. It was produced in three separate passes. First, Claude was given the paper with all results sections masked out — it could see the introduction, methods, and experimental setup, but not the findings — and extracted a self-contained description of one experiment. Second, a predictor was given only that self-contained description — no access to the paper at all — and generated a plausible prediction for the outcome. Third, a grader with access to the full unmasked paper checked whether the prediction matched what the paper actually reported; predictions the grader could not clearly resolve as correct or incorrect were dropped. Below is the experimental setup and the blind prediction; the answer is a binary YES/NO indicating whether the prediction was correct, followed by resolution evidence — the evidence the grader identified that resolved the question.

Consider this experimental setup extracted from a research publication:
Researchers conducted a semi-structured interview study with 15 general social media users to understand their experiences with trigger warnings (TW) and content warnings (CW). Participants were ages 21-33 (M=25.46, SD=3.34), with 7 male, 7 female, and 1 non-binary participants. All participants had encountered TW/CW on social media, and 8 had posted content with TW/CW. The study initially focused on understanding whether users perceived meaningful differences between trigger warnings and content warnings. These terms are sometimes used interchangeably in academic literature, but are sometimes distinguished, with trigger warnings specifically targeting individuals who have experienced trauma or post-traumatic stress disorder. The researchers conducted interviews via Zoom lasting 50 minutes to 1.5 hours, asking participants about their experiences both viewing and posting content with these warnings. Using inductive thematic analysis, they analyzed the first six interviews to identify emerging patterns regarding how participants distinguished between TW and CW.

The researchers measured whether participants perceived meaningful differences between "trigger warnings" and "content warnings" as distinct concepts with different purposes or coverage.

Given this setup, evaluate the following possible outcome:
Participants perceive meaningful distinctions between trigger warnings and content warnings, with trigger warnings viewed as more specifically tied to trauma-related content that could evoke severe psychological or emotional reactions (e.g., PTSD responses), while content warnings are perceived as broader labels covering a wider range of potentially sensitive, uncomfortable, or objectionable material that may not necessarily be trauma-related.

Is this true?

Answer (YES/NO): NO